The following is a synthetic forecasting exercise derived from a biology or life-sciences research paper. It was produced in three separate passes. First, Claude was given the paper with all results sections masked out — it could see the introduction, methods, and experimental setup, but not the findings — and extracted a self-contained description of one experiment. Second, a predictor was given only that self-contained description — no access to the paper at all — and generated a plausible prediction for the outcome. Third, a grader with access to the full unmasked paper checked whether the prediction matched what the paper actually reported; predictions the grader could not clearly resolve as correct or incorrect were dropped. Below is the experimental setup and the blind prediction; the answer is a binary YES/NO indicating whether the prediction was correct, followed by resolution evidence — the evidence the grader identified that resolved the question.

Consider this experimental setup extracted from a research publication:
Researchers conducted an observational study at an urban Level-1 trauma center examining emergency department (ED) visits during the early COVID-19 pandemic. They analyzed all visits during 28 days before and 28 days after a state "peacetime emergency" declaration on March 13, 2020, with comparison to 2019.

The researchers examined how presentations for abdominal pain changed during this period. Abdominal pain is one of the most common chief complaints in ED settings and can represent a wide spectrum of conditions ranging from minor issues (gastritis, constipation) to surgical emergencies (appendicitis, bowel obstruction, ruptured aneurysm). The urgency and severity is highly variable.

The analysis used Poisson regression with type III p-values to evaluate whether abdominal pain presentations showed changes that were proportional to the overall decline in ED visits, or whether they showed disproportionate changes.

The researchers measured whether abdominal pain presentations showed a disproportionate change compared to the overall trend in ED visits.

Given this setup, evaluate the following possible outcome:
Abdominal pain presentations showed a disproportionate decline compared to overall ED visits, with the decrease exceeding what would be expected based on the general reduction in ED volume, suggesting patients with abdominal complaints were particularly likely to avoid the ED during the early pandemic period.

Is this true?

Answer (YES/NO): YES